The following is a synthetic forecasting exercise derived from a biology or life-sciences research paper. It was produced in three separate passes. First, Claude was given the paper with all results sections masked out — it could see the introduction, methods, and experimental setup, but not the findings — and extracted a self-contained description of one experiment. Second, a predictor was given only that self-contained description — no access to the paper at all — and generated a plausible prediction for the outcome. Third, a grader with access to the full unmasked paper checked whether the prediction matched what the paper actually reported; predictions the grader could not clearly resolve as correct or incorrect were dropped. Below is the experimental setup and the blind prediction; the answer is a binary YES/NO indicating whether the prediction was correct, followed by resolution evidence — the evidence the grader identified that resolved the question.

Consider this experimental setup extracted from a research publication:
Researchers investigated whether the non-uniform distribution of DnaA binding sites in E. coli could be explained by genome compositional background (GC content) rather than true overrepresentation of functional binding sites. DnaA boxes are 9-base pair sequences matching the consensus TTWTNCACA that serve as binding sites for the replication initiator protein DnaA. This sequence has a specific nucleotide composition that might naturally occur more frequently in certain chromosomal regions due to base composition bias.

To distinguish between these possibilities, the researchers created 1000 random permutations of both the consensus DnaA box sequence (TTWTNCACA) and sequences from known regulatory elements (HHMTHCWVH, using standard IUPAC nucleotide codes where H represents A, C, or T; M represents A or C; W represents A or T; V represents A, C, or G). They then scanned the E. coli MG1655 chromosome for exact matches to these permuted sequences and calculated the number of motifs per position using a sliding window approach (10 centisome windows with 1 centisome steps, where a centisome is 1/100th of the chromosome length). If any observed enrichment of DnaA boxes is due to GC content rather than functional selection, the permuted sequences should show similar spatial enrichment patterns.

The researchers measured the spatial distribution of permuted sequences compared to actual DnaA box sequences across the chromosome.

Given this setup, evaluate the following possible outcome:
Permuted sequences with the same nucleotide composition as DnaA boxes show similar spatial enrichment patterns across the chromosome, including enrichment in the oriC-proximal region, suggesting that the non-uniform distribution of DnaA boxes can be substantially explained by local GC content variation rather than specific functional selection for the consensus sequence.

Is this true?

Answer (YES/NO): NO